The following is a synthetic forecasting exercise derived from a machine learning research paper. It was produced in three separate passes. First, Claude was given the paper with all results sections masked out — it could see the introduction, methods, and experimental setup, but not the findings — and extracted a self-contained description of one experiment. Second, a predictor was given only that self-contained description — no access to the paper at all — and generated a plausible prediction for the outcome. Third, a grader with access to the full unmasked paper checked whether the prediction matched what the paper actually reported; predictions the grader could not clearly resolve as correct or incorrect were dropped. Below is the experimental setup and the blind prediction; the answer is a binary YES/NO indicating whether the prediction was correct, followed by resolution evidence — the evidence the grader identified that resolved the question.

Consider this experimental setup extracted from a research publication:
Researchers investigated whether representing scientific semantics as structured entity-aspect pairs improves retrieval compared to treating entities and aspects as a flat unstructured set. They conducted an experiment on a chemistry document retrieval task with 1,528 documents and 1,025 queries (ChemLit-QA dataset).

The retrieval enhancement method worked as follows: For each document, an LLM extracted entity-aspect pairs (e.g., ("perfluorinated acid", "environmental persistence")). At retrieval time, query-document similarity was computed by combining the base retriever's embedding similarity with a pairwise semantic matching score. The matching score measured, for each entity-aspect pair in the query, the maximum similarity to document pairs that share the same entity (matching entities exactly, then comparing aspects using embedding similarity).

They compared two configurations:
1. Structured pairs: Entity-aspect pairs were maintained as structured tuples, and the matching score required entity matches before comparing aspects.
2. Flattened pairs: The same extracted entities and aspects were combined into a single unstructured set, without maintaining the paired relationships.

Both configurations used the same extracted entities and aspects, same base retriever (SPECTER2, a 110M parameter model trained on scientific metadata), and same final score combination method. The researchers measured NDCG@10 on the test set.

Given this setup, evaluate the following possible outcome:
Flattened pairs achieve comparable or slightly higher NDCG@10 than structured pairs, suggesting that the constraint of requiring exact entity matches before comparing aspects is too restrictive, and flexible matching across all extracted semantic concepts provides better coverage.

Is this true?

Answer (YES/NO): NO